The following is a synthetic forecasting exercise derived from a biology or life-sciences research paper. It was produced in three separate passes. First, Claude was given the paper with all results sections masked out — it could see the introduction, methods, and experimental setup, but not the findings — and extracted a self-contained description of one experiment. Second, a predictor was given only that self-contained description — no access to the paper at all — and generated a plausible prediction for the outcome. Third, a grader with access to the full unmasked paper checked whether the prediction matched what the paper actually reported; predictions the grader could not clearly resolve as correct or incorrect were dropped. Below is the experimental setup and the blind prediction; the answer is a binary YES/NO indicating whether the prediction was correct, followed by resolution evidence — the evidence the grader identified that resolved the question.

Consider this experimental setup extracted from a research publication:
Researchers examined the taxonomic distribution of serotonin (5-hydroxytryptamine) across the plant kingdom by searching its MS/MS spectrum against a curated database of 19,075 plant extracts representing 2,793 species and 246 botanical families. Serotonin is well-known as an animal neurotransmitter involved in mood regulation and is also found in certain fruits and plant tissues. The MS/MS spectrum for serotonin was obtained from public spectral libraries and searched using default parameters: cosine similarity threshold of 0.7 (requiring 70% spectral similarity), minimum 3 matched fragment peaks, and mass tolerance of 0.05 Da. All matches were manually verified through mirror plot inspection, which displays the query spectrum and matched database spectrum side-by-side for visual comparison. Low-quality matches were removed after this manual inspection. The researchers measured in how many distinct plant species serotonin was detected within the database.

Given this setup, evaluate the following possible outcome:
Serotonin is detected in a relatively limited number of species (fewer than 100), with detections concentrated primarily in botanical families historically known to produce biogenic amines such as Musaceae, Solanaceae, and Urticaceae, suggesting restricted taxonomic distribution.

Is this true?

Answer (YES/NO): NO